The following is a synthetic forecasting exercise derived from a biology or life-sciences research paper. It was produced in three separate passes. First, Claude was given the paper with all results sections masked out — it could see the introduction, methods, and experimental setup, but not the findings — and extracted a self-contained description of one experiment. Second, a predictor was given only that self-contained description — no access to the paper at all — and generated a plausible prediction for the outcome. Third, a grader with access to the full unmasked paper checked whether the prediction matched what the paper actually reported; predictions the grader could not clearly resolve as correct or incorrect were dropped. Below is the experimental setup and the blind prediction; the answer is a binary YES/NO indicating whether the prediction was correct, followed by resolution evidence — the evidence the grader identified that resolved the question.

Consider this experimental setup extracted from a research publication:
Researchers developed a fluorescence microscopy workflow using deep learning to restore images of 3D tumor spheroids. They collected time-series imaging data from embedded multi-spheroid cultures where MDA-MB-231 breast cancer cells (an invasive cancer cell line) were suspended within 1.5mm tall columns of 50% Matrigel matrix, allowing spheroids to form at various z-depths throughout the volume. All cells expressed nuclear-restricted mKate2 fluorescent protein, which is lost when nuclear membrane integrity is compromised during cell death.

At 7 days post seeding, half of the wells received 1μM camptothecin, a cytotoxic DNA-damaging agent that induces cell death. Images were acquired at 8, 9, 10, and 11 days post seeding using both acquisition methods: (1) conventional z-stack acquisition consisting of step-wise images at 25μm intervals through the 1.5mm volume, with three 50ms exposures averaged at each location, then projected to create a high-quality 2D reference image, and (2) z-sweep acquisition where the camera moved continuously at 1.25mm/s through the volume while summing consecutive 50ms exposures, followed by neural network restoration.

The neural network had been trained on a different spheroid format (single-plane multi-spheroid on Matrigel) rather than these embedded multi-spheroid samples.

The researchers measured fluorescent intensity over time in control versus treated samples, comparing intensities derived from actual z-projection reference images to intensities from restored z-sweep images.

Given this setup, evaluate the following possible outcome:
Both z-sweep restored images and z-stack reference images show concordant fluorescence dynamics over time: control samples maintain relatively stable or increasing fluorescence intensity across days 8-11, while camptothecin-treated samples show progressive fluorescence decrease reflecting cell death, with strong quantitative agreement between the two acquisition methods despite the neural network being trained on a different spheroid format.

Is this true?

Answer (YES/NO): YES